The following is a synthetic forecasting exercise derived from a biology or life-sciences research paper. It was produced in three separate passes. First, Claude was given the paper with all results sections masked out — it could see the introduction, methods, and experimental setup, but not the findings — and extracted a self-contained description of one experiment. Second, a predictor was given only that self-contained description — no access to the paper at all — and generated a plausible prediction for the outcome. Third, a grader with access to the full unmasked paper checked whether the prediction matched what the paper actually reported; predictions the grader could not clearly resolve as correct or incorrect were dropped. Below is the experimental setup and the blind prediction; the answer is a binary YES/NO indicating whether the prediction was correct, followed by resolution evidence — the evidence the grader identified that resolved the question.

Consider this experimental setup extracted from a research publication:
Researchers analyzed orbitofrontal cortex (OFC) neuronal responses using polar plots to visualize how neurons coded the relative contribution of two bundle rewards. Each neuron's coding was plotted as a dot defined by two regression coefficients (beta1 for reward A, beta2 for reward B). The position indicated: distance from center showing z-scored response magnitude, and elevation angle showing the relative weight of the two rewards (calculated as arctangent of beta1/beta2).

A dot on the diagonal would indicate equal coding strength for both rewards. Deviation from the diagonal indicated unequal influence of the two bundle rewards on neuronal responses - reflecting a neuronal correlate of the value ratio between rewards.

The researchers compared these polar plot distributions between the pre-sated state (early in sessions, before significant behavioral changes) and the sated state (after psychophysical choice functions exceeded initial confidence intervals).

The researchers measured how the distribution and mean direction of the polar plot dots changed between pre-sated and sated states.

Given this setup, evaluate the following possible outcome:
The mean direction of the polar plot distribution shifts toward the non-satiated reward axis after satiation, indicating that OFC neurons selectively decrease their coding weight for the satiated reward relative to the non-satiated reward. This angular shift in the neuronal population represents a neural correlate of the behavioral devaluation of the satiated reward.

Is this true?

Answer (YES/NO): YES